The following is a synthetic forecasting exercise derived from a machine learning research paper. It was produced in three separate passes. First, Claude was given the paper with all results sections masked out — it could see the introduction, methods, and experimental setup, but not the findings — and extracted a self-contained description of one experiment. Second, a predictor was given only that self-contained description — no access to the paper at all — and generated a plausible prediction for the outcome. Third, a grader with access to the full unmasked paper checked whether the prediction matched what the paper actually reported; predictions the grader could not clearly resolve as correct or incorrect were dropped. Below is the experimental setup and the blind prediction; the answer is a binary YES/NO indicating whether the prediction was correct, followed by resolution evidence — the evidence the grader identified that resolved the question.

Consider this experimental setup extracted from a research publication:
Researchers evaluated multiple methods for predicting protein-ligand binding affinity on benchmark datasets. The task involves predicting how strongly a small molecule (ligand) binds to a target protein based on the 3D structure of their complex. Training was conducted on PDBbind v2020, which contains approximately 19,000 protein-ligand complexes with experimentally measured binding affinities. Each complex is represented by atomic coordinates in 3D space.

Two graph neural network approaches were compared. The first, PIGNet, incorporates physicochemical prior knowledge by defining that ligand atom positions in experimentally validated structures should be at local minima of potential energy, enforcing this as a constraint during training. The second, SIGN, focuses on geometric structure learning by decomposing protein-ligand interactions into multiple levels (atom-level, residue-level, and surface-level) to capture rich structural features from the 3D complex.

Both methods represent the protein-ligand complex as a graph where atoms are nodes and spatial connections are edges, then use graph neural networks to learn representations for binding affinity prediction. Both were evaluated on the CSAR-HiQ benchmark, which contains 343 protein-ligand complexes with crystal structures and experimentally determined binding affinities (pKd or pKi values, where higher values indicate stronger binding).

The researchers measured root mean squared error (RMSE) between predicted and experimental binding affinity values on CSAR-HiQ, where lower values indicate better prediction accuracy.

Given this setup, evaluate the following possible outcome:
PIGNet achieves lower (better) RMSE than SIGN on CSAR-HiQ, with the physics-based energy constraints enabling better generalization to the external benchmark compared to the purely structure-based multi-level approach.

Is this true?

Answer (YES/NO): YES